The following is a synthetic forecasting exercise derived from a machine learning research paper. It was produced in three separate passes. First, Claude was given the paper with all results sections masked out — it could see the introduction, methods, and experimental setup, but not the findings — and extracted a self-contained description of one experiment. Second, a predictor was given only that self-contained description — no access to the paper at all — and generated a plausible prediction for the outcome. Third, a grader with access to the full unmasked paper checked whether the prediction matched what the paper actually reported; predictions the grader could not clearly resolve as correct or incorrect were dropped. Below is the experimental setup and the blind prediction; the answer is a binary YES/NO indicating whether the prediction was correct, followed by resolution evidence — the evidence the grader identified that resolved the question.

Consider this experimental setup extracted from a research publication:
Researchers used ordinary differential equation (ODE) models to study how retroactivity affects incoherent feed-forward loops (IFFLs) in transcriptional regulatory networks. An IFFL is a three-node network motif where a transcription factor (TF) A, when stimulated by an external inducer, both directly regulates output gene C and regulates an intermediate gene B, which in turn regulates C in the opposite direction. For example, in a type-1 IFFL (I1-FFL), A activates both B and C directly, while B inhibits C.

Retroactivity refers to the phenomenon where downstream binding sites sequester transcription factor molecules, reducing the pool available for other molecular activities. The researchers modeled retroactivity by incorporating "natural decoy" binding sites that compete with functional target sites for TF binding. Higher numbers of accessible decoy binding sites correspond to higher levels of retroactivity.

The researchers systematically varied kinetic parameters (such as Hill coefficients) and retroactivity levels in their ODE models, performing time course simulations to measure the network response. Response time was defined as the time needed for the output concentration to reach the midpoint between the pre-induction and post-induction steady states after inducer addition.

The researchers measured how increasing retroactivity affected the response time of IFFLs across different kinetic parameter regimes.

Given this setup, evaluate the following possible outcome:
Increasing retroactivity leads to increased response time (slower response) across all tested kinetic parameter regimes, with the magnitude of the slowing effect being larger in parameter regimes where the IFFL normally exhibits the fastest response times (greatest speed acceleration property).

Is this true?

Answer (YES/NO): NO